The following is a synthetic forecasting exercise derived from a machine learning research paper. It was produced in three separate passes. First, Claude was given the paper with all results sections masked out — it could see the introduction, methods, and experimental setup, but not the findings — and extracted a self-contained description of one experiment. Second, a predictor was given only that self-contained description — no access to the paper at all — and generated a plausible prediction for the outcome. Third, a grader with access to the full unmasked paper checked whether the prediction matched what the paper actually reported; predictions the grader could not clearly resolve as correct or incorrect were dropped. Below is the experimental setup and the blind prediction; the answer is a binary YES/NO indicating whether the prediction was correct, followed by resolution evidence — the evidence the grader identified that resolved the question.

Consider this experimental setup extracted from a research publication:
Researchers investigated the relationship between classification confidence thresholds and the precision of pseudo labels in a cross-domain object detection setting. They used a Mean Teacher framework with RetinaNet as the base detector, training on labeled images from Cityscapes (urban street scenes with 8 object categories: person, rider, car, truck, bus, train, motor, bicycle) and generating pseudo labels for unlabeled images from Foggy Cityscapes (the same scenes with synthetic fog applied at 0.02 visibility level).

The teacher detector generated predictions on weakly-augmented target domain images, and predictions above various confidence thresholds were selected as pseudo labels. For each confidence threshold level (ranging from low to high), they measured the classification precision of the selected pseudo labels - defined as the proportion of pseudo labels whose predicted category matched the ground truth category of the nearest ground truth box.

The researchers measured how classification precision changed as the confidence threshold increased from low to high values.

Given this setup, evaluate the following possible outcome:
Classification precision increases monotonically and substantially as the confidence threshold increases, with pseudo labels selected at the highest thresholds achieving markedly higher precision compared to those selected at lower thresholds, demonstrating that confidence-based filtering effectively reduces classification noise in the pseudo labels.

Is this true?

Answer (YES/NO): NO